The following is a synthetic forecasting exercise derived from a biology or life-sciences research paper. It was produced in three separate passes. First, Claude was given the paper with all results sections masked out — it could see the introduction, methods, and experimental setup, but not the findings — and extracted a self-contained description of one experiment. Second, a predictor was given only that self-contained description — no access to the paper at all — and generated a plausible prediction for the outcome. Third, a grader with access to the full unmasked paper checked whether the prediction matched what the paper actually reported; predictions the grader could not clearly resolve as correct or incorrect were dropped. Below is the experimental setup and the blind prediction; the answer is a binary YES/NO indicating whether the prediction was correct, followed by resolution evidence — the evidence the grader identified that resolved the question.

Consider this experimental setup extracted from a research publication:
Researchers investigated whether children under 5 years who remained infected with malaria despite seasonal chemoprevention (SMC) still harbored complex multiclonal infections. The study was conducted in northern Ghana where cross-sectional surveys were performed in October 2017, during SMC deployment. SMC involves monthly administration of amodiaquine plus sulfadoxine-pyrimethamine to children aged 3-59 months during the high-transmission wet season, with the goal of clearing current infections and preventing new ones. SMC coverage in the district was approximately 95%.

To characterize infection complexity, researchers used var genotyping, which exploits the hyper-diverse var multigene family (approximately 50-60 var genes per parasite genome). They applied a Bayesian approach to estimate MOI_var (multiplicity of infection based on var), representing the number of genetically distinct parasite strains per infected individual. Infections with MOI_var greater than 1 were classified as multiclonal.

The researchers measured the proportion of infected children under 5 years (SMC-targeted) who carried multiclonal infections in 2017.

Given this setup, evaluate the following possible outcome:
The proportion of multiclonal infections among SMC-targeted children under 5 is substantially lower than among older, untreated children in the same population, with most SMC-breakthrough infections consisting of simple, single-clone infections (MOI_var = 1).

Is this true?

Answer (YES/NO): NO